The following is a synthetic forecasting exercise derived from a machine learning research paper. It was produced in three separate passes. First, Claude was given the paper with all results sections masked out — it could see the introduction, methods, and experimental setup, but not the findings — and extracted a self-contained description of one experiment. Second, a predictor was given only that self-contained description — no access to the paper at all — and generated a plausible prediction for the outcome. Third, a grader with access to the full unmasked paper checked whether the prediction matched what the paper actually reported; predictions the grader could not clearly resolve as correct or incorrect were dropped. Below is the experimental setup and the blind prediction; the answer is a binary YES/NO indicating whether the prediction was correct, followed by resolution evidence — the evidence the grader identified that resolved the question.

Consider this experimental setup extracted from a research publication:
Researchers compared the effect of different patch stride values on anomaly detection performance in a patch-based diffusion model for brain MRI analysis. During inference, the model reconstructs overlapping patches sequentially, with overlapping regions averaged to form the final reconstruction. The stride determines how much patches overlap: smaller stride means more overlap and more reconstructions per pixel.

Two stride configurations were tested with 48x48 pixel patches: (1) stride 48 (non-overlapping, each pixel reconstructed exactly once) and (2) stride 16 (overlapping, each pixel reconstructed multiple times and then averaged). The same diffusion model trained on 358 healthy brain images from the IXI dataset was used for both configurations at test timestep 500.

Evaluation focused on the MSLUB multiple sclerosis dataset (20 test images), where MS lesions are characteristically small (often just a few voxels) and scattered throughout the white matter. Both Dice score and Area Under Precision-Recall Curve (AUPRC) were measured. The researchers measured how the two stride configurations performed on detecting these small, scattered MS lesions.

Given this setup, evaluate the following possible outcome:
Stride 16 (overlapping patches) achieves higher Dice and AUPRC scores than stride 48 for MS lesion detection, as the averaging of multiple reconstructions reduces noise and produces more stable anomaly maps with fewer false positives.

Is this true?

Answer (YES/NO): NO